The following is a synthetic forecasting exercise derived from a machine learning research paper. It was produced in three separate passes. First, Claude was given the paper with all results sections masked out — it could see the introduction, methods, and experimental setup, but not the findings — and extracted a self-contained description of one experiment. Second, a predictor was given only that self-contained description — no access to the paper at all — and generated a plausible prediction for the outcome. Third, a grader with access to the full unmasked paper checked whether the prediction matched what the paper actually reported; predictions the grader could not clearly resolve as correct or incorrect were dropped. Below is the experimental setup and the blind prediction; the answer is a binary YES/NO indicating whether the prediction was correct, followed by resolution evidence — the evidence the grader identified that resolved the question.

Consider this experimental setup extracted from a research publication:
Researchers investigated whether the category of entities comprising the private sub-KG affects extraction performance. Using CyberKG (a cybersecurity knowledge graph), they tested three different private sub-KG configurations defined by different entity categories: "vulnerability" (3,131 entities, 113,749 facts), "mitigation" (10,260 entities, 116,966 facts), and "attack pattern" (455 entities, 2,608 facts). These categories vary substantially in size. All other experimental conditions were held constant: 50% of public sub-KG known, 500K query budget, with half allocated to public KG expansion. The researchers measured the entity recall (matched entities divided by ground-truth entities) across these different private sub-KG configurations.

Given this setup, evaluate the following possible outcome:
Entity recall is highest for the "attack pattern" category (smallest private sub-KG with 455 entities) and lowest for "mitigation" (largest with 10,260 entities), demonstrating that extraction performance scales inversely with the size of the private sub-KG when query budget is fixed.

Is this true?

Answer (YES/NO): YES